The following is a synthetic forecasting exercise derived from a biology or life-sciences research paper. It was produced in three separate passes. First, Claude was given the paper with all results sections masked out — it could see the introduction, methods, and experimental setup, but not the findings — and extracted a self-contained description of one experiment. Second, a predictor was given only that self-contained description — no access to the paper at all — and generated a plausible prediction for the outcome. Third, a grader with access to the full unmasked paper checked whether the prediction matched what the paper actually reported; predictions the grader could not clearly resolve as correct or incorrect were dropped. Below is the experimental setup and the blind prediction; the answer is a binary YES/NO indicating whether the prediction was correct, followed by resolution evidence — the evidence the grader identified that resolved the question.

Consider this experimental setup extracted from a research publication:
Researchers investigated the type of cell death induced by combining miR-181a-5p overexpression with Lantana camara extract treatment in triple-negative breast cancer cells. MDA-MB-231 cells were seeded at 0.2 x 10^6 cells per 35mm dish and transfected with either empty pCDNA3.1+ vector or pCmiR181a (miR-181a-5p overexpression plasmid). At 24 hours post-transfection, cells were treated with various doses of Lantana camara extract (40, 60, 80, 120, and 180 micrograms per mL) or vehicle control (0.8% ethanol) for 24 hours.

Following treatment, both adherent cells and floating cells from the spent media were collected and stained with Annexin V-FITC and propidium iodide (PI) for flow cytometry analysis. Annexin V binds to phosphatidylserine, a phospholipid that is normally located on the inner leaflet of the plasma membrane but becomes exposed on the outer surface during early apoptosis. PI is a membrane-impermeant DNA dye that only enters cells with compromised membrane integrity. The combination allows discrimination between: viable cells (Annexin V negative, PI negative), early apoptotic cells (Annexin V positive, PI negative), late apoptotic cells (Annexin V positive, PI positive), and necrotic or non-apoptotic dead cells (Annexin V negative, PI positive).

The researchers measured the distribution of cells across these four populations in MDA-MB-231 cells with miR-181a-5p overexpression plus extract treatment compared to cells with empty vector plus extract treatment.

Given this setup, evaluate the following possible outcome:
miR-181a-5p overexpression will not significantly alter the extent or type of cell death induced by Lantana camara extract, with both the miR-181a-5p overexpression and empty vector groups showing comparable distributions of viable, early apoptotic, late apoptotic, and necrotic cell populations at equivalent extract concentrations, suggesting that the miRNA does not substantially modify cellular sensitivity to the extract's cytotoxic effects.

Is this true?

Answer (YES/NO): NO